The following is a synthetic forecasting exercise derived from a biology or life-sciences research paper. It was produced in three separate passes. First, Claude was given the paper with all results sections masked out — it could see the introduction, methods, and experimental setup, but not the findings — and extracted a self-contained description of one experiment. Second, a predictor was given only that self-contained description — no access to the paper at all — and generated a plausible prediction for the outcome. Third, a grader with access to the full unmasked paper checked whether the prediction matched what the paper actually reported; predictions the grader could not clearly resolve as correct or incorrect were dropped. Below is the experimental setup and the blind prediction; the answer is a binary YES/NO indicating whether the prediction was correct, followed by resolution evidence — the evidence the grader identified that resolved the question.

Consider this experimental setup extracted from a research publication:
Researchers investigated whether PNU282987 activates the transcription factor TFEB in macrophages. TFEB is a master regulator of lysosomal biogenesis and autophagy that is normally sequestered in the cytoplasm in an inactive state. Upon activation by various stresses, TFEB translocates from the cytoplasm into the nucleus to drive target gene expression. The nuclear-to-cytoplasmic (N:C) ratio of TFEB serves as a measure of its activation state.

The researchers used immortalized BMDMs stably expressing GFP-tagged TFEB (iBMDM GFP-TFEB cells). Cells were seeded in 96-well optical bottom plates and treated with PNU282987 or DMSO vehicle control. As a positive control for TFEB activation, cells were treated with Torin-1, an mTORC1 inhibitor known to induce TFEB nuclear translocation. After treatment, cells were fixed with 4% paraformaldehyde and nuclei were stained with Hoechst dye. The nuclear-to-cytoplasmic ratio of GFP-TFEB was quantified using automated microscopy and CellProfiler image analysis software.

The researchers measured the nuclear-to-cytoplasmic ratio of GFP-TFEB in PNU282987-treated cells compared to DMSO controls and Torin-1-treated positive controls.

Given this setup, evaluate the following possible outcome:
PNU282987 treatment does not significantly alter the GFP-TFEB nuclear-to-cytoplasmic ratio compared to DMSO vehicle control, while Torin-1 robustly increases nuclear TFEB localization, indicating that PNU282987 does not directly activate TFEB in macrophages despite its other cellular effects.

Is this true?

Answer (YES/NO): NO